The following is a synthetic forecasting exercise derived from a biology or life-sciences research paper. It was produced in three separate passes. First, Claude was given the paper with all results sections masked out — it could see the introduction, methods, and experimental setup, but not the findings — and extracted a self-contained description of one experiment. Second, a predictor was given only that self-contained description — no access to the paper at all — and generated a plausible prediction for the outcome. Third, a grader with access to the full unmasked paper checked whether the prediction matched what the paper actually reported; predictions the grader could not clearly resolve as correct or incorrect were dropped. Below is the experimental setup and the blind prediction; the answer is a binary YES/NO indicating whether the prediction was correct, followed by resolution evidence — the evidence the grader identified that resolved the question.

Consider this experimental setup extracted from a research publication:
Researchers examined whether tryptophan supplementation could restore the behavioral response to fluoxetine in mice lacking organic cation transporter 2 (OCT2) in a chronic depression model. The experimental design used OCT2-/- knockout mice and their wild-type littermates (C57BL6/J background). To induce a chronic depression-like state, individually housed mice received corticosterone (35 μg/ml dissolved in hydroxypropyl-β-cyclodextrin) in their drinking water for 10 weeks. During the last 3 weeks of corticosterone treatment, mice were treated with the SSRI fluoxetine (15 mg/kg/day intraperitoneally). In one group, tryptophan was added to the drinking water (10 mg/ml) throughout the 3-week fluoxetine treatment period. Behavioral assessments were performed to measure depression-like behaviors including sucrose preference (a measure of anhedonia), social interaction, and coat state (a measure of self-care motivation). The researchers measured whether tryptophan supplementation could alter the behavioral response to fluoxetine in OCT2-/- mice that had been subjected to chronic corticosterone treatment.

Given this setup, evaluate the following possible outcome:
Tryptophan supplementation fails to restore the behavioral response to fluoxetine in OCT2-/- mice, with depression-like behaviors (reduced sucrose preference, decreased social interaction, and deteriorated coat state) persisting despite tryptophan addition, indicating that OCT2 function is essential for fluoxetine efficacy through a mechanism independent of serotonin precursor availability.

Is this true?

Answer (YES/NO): NO